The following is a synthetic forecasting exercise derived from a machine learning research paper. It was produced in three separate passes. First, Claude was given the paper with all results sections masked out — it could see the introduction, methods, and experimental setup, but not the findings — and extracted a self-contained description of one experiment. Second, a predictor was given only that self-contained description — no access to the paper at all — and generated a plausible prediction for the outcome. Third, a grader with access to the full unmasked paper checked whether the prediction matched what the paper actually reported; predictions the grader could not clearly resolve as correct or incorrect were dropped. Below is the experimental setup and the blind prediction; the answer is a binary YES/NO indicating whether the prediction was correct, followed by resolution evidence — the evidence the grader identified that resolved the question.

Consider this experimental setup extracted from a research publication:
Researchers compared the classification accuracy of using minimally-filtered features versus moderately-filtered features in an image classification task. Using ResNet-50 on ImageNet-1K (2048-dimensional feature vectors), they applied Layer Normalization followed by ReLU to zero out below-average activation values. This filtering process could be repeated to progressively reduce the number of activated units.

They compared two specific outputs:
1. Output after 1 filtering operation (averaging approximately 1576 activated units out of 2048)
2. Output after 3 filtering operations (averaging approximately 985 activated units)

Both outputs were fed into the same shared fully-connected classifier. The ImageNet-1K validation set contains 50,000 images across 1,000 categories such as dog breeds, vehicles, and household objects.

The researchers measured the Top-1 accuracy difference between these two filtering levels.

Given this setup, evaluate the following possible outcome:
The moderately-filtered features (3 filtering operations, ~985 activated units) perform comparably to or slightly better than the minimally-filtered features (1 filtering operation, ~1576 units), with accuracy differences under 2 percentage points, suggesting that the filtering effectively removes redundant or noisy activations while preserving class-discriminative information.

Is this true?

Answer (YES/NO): NO